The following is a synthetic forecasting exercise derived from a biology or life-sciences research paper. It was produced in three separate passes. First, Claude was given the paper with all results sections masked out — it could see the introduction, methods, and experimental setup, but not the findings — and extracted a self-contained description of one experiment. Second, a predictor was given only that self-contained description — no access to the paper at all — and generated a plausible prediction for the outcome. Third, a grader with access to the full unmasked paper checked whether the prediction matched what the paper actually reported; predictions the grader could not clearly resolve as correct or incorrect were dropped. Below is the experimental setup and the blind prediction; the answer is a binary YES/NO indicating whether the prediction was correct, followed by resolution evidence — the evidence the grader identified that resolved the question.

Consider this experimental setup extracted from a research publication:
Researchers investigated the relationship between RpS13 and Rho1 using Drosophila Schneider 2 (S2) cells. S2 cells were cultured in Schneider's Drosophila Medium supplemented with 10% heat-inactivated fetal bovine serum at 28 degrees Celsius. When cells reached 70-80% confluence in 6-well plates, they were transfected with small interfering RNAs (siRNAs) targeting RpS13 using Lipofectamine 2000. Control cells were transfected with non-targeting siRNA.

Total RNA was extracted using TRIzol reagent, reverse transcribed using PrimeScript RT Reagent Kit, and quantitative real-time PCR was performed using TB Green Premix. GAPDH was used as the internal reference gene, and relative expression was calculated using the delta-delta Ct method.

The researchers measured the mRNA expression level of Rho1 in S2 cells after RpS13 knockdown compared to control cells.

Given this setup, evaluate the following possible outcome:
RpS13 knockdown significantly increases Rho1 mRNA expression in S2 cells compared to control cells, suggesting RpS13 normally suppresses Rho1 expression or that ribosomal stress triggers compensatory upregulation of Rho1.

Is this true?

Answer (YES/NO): YES